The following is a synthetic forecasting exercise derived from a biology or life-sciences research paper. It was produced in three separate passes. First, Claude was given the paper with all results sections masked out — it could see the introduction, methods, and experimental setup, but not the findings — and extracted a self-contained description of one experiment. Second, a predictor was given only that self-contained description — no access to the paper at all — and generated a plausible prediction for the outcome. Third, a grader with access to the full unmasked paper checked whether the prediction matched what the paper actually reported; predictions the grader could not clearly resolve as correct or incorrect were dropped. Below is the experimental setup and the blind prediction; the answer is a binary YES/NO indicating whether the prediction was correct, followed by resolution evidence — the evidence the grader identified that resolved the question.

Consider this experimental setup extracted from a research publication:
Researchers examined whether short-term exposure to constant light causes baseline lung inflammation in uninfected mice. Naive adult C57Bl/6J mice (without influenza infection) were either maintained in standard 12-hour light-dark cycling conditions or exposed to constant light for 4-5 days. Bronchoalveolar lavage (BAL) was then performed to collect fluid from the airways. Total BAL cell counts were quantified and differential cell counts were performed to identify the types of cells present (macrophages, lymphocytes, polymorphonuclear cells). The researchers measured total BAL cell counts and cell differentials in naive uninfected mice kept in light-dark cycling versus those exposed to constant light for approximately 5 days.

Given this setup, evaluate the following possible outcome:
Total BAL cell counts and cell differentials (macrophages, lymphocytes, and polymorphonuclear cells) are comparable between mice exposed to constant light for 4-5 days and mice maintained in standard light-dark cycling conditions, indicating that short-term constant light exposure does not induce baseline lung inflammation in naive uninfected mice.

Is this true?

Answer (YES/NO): YES